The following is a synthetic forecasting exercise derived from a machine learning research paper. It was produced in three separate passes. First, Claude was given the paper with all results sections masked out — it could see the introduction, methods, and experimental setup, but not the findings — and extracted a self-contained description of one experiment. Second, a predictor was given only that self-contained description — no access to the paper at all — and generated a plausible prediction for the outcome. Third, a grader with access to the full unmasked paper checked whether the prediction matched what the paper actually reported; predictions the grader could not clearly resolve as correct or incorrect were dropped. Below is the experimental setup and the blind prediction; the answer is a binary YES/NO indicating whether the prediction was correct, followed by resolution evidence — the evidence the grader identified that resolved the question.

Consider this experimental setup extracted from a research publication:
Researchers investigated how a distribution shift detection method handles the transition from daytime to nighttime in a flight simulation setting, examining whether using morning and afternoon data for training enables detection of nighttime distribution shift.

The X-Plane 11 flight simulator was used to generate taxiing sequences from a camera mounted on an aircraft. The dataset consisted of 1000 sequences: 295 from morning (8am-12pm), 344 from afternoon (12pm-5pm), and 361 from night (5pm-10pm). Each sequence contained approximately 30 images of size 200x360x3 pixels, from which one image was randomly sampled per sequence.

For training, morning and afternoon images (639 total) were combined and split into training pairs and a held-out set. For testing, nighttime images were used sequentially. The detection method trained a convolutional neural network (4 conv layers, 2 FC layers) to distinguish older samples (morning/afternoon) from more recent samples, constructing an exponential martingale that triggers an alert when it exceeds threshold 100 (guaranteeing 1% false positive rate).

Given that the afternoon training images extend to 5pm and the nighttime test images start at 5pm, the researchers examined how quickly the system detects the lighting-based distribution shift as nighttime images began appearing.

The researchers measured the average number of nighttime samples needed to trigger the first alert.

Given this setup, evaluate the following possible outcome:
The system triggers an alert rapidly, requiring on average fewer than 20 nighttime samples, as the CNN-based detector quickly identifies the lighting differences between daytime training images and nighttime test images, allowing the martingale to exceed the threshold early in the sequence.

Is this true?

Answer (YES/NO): YES